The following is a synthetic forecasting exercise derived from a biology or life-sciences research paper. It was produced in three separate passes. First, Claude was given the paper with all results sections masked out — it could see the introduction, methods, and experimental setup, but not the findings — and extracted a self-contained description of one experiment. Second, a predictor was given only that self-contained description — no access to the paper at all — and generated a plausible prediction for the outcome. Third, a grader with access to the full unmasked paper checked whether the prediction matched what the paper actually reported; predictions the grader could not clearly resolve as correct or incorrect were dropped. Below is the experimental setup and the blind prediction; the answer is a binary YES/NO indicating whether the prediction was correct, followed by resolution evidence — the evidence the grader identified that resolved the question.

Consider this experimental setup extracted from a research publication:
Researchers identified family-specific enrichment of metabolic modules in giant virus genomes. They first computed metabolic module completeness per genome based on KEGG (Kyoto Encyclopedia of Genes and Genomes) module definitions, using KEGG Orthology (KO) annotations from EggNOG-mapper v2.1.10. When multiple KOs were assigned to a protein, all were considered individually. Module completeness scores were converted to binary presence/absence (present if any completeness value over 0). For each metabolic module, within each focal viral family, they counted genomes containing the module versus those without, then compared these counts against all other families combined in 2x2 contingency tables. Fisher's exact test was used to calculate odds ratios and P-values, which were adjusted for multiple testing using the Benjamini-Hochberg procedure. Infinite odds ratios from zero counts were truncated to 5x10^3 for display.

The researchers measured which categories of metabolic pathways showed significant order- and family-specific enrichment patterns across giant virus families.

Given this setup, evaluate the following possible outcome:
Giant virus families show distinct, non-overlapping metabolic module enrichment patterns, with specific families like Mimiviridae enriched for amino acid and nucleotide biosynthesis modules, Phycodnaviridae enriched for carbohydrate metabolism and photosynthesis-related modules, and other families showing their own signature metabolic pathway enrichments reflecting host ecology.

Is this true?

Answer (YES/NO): NO